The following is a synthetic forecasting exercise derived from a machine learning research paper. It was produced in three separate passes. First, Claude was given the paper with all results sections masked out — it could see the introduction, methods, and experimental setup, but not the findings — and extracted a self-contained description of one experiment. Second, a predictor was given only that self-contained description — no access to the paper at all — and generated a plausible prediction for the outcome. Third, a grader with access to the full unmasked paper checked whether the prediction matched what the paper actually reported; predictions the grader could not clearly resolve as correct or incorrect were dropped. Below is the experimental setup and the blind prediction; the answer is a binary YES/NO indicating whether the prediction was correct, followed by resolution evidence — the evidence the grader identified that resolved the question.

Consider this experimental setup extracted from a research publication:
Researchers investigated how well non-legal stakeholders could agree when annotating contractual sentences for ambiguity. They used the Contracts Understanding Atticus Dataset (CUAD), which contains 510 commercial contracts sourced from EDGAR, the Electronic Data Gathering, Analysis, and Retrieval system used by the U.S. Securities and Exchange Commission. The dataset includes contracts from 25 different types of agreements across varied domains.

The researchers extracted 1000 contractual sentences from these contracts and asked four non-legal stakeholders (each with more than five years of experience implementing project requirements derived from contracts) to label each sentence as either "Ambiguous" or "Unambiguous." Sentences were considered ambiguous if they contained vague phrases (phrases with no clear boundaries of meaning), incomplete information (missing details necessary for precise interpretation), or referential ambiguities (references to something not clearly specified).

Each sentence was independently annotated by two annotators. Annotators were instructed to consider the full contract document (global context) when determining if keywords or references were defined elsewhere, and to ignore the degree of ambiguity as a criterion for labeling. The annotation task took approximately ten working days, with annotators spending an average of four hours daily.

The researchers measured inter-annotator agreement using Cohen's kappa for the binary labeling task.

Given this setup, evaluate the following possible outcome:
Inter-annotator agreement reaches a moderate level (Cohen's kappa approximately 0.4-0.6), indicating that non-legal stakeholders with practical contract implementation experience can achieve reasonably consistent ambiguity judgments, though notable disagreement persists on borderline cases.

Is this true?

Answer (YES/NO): NO